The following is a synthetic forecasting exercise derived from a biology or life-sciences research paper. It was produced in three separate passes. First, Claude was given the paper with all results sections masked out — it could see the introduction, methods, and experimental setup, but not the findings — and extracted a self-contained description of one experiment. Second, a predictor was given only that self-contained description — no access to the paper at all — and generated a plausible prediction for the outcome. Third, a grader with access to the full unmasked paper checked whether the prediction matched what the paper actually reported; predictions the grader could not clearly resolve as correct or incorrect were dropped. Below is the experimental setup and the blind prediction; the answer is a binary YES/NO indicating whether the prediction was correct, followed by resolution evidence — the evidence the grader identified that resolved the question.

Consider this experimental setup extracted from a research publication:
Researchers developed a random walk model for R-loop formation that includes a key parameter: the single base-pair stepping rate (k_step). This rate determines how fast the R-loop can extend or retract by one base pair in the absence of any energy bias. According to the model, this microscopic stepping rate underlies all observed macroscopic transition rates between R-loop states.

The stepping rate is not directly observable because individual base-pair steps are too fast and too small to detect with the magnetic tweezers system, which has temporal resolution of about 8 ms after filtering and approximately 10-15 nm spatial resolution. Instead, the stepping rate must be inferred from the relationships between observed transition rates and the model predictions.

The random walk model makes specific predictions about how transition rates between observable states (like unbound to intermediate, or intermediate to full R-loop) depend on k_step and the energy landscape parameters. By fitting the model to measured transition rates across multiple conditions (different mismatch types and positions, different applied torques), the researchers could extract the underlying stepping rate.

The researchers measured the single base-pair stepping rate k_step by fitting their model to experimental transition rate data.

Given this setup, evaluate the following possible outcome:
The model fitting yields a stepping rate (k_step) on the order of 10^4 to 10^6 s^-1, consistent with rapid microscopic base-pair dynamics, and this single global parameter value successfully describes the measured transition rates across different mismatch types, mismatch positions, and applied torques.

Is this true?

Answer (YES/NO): NO